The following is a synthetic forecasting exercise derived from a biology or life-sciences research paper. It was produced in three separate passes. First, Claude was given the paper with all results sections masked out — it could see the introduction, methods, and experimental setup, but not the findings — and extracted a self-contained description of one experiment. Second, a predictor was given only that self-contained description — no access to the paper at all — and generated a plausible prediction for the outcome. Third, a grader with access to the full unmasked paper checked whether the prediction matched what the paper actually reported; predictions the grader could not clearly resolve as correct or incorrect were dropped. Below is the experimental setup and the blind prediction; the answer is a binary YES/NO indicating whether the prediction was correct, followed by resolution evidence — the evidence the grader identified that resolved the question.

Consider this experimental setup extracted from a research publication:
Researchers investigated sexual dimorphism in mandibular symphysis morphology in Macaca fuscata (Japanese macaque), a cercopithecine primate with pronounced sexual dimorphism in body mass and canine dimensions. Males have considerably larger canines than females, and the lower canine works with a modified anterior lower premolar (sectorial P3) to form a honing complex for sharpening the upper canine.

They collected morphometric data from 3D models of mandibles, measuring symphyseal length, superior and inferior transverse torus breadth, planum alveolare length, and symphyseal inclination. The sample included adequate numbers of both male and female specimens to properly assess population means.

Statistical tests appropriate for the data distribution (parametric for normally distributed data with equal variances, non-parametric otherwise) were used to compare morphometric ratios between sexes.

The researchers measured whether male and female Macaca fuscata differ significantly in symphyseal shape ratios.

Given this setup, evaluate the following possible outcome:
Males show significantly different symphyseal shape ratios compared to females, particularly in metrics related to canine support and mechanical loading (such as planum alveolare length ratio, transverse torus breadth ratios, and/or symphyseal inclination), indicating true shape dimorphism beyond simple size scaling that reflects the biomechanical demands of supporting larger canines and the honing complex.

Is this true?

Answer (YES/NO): NO